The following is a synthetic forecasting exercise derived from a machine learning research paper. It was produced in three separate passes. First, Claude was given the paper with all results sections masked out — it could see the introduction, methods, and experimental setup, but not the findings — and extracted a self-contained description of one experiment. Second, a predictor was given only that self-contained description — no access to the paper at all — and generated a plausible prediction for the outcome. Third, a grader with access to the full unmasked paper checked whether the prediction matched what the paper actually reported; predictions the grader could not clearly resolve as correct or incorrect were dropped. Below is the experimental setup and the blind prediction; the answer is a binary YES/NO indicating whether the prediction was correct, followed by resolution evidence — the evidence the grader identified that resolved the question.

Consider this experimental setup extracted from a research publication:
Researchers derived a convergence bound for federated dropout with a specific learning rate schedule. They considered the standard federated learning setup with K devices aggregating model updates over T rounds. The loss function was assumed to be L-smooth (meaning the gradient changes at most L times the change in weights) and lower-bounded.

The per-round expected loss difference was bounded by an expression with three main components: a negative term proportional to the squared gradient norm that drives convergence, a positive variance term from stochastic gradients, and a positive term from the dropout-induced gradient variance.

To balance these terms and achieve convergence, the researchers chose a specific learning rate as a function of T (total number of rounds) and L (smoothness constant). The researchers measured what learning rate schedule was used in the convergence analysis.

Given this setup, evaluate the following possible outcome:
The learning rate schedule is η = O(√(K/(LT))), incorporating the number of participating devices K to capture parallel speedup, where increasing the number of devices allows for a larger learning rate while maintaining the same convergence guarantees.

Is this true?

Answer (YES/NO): NO